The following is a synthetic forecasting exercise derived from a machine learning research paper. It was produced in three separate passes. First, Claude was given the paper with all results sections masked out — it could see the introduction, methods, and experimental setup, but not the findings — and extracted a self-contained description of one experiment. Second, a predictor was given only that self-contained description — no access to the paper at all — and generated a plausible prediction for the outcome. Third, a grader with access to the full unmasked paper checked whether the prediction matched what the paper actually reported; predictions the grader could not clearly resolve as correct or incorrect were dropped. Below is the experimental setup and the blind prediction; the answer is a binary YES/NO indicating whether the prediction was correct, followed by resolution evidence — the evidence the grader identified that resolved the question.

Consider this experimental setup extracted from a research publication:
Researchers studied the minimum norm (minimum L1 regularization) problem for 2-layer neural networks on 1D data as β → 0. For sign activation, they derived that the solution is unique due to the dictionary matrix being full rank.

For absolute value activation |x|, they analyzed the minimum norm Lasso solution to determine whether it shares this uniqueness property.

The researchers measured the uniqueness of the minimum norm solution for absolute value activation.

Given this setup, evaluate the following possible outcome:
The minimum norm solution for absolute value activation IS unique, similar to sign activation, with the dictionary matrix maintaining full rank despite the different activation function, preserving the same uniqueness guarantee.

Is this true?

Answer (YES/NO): NO